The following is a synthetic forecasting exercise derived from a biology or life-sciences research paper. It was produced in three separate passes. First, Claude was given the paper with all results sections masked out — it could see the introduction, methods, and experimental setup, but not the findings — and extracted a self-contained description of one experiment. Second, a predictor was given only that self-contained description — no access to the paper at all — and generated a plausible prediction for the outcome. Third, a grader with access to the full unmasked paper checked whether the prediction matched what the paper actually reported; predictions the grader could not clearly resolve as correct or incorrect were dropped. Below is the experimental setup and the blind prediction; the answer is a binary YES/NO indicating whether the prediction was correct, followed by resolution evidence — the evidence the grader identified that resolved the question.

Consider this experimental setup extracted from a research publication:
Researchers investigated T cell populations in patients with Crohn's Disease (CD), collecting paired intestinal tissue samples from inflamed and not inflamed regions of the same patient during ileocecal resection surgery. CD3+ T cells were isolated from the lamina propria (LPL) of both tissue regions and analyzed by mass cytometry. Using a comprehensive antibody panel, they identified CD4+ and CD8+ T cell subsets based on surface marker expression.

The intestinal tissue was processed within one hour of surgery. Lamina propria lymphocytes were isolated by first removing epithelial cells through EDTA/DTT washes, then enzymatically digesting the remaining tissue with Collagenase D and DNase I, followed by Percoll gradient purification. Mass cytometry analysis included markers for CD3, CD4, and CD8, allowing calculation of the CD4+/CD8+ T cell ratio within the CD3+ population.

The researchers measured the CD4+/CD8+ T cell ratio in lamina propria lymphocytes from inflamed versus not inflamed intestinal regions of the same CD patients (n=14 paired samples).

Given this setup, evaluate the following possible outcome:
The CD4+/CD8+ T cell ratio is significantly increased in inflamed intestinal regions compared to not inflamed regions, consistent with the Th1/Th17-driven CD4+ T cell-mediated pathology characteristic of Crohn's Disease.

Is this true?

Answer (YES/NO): NO